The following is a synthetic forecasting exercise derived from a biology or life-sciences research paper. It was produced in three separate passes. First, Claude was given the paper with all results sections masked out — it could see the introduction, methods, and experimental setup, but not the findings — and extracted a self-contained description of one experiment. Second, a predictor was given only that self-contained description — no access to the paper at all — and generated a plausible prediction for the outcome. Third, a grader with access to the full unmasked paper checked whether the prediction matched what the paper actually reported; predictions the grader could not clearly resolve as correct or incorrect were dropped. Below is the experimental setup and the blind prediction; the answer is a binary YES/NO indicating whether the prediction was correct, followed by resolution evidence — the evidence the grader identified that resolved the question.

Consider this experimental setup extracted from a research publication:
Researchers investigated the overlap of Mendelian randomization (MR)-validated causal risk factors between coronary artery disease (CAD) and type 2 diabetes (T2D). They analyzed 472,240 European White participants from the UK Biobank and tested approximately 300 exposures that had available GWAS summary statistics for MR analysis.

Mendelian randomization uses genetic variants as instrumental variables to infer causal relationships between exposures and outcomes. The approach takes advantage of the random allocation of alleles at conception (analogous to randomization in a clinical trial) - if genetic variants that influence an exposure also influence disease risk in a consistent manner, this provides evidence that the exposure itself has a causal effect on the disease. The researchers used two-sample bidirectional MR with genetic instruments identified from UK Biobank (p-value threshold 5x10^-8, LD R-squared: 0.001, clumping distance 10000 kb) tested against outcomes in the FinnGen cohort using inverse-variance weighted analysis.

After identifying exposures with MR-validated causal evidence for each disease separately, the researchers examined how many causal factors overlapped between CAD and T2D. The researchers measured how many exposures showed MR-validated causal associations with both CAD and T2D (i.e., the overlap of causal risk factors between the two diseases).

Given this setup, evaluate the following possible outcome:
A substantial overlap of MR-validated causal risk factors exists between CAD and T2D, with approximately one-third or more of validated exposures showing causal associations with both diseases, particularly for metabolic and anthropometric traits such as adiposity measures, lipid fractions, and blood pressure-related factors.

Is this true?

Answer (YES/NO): NO